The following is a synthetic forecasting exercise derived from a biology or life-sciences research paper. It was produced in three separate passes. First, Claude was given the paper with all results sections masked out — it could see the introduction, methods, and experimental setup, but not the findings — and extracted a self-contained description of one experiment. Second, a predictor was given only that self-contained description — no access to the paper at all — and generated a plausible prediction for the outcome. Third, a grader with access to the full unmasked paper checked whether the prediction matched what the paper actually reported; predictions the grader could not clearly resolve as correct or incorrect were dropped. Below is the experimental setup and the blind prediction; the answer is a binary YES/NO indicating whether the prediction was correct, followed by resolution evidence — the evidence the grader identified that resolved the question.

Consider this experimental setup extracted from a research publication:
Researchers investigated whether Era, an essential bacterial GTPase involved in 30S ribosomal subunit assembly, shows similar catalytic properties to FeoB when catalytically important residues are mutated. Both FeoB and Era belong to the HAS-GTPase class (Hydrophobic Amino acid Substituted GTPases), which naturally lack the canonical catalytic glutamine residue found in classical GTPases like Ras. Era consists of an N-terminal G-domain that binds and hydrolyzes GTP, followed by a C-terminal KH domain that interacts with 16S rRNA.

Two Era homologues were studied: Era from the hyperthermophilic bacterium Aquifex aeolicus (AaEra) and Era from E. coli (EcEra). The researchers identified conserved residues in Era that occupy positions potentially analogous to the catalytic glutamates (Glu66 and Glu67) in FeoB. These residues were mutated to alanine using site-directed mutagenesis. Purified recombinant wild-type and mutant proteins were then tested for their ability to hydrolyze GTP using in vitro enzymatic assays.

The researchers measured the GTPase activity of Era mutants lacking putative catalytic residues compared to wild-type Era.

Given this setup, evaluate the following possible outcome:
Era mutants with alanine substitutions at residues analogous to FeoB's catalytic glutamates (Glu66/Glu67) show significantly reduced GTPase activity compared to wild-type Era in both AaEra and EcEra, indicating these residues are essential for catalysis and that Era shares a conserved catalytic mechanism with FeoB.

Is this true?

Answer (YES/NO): NO